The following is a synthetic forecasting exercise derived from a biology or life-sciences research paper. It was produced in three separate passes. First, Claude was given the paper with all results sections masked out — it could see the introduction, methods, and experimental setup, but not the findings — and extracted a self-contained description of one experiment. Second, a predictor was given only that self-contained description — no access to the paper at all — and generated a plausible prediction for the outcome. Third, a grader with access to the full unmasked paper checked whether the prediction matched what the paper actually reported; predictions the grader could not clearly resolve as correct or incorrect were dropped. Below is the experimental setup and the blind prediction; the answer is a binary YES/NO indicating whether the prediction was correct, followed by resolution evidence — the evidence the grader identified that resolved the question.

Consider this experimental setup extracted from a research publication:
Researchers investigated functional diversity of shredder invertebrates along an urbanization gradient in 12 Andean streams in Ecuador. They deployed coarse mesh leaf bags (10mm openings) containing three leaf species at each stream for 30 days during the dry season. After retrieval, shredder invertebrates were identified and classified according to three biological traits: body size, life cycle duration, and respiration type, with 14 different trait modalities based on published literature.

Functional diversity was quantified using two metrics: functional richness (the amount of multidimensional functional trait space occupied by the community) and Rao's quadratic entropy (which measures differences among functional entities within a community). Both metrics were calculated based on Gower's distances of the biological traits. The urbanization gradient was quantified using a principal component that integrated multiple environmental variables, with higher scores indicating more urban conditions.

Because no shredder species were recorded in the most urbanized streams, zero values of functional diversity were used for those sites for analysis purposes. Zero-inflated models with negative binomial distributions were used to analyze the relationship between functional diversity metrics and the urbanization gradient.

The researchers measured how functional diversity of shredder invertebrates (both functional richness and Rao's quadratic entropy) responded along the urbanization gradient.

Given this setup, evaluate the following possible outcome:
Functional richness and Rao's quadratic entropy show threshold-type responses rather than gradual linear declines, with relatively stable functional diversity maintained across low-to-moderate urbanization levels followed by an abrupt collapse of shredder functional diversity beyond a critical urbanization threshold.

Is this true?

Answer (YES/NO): NO